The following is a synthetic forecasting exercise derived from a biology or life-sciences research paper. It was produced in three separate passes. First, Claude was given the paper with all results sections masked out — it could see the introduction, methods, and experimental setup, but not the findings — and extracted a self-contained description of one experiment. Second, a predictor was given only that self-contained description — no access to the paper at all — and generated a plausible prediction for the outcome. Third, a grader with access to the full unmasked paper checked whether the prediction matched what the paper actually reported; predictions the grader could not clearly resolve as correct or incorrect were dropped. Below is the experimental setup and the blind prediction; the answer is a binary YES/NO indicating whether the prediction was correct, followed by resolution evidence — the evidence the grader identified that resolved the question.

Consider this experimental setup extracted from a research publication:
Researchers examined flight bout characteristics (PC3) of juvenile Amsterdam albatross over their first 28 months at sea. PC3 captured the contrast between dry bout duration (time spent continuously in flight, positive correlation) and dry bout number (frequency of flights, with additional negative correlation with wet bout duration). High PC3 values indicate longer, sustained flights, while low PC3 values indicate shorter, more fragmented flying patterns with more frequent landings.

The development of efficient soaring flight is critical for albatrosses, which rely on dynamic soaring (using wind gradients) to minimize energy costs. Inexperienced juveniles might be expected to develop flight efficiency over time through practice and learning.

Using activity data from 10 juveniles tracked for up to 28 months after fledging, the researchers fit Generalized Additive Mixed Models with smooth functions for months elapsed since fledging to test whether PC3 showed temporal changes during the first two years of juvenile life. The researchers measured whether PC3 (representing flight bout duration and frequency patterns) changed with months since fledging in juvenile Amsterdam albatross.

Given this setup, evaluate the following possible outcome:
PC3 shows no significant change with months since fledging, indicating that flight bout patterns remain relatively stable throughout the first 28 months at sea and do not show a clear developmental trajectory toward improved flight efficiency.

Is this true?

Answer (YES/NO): YES